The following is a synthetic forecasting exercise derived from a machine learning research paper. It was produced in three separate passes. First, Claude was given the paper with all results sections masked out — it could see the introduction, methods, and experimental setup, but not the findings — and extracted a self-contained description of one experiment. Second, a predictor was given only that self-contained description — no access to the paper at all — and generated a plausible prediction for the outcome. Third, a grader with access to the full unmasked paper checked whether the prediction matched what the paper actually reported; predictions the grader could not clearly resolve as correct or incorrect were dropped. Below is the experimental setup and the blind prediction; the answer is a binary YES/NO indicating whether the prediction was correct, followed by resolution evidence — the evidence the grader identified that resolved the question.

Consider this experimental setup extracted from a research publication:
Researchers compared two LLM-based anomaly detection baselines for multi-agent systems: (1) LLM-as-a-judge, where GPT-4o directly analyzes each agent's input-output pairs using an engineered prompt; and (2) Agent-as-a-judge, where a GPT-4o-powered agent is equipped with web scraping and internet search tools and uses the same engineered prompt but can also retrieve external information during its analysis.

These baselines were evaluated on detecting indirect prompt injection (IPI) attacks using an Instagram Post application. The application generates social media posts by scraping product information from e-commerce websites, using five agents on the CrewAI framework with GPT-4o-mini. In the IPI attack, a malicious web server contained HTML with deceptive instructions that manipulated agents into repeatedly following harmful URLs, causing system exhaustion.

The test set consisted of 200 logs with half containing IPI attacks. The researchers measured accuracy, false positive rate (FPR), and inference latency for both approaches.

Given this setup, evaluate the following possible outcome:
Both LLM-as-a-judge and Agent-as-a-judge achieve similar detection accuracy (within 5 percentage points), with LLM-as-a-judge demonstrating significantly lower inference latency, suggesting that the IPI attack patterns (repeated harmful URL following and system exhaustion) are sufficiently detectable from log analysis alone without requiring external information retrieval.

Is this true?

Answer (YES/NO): NO